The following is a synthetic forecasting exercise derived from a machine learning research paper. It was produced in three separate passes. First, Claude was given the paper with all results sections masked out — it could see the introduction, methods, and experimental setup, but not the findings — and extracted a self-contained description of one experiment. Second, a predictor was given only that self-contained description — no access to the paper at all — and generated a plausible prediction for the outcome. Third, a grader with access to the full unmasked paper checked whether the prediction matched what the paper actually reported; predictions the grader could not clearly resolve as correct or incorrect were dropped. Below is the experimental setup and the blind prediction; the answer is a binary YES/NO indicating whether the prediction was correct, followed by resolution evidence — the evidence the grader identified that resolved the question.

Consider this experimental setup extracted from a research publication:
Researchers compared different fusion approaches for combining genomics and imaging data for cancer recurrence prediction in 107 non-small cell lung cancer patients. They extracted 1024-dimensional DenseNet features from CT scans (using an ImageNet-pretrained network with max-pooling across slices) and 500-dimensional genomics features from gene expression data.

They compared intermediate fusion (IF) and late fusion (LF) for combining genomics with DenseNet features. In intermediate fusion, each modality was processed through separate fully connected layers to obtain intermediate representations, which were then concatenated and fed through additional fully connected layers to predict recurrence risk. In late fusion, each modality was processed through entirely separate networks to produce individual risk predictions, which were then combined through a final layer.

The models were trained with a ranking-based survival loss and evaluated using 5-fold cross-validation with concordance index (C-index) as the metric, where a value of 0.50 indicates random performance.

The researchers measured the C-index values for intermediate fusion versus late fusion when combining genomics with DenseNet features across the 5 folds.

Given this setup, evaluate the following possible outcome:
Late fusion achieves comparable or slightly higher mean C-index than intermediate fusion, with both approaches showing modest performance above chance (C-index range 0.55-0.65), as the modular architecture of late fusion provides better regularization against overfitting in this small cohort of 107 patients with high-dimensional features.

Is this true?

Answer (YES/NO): NO